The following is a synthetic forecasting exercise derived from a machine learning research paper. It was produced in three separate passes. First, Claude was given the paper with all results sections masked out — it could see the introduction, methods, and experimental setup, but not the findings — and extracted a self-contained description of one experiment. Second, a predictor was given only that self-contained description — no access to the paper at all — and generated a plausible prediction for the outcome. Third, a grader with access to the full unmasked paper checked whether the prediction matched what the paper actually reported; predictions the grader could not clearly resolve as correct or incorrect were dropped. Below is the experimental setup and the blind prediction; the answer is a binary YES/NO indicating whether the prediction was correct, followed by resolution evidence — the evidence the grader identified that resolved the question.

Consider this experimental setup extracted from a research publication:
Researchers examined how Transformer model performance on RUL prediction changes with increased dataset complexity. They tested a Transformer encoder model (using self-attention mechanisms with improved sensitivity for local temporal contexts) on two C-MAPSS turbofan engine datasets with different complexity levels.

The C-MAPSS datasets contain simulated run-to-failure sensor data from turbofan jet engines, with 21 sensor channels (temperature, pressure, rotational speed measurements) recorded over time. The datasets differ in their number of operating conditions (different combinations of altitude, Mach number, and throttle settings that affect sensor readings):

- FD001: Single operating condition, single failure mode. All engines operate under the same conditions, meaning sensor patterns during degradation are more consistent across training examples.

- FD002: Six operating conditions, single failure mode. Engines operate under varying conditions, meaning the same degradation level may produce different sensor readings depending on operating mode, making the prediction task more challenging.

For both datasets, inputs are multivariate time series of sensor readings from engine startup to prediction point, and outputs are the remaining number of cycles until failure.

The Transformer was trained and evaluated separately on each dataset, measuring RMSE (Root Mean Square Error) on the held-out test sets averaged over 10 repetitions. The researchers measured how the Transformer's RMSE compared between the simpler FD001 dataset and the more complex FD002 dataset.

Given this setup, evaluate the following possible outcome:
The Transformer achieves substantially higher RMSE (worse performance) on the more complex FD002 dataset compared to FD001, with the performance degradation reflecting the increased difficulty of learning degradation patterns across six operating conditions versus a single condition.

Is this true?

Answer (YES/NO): NO